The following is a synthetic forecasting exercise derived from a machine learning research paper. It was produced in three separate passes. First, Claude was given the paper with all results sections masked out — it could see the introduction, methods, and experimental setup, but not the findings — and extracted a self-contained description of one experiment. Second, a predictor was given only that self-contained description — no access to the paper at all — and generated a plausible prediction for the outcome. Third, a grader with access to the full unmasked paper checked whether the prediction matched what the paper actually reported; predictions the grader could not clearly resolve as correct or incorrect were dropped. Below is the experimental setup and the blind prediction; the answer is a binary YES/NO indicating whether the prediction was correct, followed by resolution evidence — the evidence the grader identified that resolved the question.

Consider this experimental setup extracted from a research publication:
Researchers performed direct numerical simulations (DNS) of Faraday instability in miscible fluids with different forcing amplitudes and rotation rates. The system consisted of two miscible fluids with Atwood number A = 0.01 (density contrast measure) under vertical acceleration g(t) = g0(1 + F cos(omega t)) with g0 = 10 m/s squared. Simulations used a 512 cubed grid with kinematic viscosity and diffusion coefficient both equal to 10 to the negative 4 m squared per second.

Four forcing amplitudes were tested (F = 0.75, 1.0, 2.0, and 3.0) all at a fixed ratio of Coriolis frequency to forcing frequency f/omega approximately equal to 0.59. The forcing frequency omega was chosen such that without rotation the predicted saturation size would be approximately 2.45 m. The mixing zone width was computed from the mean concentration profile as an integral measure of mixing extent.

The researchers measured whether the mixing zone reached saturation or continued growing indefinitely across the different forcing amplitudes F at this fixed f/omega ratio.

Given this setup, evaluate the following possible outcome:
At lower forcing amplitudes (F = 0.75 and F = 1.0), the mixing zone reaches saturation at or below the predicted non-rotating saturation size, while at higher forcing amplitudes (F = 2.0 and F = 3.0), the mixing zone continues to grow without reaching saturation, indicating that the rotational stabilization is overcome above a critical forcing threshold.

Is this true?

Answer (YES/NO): NO